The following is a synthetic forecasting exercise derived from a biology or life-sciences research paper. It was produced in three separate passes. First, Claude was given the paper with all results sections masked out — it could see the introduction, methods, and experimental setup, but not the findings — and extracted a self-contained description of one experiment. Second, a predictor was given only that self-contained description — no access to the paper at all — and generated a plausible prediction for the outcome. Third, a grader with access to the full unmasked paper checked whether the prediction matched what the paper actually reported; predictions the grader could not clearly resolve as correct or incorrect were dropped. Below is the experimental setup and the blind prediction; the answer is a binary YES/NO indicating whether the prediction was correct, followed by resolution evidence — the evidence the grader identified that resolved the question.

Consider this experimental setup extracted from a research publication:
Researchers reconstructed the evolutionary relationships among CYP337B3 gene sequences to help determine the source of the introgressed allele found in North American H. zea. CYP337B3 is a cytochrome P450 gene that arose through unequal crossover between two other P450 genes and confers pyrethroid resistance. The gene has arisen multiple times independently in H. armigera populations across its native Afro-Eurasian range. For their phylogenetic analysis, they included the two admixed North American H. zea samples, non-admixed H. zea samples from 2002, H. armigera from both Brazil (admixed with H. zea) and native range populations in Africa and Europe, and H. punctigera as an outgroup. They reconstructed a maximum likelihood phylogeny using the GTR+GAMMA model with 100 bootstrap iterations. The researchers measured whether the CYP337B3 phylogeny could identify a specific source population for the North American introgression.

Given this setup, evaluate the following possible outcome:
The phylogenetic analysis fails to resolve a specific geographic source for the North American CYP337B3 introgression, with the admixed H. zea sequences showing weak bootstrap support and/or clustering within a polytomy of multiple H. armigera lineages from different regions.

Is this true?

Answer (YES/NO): YES